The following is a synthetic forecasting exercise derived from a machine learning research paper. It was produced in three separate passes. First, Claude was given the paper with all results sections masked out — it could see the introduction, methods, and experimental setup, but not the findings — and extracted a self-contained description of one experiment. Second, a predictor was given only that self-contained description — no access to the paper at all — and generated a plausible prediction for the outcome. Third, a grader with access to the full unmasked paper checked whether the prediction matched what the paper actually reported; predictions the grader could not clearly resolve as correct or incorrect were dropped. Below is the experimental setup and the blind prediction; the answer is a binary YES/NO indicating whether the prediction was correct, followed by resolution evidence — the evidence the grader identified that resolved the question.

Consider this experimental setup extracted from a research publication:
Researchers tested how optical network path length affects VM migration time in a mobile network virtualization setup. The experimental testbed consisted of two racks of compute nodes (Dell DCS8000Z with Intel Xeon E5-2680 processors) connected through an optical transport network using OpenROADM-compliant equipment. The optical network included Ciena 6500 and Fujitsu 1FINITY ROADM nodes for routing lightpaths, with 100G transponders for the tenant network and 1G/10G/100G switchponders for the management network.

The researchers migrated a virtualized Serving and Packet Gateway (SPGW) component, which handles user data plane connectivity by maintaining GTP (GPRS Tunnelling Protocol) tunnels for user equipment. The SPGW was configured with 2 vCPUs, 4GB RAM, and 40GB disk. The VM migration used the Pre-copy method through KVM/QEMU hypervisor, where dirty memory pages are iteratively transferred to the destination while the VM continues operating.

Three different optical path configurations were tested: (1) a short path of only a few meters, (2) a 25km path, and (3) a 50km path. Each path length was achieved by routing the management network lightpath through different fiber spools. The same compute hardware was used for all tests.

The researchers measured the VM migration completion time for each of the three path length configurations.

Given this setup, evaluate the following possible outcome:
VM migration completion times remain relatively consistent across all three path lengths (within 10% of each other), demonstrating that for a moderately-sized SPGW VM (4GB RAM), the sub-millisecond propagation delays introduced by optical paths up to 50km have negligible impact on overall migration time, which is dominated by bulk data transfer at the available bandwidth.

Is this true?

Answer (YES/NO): YES